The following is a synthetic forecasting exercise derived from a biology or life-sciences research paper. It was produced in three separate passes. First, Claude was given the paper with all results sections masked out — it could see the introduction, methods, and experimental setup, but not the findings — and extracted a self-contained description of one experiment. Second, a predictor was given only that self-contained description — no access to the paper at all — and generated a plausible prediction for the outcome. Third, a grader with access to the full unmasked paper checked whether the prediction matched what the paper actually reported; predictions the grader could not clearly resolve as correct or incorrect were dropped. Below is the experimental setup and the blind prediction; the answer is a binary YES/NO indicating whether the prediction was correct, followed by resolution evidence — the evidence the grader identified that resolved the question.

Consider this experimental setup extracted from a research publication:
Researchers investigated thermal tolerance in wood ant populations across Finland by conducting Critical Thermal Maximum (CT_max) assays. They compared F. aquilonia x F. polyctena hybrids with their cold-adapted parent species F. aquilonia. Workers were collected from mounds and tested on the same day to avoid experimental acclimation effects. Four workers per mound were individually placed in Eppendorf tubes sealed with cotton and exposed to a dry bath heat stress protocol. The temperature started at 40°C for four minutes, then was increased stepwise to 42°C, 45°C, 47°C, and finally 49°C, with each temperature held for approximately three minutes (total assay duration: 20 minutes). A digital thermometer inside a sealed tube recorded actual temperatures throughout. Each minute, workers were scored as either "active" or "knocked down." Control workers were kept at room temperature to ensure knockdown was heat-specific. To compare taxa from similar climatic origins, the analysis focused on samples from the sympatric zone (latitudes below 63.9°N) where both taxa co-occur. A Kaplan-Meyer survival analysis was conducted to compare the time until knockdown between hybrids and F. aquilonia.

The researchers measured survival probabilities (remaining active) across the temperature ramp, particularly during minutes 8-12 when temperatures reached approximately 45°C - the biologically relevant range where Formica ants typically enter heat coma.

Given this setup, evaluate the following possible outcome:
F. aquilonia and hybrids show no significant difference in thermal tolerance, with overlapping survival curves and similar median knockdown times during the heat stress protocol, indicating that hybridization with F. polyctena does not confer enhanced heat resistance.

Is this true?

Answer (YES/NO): NO